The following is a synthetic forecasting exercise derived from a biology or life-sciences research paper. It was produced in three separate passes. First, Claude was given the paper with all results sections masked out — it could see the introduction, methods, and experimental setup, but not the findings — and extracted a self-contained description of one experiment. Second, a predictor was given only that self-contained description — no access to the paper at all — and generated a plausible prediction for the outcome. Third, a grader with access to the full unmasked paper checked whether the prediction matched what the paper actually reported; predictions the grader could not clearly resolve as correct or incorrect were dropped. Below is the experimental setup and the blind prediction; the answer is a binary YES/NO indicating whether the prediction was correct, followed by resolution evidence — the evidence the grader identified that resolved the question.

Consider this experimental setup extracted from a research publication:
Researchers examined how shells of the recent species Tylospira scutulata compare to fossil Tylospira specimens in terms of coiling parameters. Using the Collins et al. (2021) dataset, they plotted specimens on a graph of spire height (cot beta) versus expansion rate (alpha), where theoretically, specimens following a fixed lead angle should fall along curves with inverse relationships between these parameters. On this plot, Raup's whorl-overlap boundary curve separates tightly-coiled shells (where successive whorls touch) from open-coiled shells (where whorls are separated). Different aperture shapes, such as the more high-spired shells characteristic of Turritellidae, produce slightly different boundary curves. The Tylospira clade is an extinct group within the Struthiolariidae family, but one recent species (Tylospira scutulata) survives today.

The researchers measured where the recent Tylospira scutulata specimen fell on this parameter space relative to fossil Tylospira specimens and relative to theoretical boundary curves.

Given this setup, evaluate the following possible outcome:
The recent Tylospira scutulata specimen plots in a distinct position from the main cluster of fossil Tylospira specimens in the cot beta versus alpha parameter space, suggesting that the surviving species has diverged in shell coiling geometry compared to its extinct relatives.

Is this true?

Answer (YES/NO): YES